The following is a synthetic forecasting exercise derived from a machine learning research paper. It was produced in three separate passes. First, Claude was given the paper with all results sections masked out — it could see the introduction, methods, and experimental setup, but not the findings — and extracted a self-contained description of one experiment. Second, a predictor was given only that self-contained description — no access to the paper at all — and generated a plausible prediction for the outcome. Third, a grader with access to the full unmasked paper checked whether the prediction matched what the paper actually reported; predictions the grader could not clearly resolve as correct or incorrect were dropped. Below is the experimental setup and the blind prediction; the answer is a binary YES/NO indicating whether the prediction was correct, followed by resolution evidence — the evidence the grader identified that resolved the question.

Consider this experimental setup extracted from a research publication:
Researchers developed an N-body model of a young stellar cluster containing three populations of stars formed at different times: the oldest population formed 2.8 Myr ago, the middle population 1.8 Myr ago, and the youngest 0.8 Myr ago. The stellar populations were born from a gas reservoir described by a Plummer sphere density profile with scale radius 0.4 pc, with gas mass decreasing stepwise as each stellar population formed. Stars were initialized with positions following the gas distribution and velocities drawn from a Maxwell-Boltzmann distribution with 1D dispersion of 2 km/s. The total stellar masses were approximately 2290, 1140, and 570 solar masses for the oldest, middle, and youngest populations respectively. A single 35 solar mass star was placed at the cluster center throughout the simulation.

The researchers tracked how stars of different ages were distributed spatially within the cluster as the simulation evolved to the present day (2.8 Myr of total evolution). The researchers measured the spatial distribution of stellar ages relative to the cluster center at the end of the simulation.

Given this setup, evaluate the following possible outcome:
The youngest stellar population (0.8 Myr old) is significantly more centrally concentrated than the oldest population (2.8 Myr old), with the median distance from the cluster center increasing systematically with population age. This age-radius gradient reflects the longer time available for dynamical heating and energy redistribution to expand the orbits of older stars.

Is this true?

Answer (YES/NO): YES